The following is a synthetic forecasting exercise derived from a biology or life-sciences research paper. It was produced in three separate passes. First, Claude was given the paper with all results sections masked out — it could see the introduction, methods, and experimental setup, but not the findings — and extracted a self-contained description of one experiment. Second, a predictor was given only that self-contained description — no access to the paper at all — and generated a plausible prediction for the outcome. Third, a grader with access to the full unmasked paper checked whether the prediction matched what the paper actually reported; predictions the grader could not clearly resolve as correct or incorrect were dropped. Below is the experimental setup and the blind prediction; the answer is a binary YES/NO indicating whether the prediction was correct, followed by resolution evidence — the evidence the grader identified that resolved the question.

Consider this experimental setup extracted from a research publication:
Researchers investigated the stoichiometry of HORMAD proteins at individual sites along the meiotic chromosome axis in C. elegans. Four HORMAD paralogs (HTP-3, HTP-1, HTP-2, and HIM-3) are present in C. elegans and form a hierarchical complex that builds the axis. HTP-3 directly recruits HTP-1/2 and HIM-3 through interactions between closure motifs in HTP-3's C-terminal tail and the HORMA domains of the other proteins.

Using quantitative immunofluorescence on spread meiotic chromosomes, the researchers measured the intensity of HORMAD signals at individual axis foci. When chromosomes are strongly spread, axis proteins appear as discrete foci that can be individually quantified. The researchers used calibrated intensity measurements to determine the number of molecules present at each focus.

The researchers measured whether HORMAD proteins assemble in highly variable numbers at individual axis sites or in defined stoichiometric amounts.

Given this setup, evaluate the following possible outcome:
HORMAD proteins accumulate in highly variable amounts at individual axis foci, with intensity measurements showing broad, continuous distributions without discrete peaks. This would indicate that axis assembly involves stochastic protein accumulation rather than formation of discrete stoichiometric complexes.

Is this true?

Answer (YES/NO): NO